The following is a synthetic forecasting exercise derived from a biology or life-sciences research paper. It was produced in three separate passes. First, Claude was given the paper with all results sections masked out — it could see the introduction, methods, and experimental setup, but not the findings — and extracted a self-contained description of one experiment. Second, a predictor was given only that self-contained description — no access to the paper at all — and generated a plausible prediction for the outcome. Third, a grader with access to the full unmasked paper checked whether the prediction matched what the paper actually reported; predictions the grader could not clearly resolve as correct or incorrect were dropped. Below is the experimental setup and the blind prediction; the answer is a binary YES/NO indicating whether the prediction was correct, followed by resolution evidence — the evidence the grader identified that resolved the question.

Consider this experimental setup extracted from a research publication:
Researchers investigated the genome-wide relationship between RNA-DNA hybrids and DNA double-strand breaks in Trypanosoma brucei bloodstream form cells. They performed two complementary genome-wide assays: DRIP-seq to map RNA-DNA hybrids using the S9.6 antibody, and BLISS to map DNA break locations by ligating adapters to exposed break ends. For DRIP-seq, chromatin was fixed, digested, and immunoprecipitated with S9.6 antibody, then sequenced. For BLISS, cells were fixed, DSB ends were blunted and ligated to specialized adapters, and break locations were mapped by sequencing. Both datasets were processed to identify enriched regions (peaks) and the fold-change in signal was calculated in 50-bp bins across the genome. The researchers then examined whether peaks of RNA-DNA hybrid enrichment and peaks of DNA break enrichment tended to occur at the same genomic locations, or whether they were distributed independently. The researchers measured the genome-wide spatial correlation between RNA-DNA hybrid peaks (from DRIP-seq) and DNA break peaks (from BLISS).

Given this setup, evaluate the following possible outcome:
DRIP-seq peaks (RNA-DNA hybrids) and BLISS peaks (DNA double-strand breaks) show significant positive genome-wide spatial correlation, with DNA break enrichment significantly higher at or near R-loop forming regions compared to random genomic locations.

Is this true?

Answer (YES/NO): YES